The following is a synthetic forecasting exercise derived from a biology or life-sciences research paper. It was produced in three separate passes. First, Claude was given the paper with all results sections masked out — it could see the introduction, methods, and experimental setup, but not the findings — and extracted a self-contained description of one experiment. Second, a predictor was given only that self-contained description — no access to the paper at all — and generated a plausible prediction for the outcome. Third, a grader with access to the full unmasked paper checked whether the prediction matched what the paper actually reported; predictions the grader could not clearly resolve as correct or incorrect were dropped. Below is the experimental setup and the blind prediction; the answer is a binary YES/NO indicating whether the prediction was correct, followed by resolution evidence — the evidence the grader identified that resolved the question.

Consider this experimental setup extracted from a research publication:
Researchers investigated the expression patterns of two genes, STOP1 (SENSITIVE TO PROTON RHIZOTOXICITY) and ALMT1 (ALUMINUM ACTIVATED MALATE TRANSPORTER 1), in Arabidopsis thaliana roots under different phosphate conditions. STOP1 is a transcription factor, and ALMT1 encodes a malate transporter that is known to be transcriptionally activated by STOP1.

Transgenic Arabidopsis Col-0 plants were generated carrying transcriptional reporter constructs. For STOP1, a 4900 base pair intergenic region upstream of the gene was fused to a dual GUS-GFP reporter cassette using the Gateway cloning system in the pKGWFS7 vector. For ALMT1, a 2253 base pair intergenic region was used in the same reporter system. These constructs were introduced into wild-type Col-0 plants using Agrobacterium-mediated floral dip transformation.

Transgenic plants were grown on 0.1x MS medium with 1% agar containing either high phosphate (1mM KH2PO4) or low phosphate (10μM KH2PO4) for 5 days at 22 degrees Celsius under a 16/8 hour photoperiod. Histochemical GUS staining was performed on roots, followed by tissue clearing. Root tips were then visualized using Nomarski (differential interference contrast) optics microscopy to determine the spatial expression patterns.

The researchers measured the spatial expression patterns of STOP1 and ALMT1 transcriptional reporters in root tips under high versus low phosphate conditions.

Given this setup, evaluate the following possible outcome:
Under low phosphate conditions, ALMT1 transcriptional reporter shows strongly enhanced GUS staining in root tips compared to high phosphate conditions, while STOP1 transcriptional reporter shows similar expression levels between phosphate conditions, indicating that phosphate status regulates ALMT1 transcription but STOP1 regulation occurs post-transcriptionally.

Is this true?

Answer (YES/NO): YES